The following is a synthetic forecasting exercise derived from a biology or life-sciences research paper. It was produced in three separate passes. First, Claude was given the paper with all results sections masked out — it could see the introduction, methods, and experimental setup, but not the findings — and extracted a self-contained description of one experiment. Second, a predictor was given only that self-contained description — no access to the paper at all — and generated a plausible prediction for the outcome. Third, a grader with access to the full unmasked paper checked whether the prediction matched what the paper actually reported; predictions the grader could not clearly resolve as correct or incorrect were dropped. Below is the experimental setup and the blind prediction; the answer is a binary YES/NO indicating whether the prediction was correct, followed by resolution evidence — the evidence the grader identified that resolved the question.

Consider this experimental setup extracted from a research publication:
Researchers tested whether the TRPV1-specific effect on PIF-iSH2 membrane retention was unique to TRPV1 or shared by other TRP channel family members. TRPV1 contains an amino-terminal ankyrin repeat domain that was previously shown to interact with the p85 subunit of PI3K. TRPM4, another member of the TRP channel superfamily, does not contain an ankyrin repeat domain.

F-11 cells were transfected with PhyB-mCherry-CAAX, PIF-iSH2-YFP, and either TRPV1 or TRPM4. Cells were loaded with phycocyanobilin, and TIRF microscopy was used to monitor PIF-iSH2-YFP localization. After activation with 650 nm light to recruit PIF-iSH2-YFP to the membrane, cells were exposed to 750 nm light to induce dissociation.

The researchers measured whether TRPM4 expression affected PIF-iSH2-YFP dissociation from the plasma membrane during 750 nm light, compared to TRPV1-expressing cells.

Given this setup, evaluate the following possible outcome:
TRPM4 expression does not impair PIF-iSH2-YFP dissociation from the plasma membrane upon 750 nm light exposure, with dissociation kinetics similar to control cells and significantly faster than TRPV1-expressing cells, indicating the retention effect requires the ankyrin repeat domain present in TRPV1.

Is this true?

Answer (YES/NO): YES